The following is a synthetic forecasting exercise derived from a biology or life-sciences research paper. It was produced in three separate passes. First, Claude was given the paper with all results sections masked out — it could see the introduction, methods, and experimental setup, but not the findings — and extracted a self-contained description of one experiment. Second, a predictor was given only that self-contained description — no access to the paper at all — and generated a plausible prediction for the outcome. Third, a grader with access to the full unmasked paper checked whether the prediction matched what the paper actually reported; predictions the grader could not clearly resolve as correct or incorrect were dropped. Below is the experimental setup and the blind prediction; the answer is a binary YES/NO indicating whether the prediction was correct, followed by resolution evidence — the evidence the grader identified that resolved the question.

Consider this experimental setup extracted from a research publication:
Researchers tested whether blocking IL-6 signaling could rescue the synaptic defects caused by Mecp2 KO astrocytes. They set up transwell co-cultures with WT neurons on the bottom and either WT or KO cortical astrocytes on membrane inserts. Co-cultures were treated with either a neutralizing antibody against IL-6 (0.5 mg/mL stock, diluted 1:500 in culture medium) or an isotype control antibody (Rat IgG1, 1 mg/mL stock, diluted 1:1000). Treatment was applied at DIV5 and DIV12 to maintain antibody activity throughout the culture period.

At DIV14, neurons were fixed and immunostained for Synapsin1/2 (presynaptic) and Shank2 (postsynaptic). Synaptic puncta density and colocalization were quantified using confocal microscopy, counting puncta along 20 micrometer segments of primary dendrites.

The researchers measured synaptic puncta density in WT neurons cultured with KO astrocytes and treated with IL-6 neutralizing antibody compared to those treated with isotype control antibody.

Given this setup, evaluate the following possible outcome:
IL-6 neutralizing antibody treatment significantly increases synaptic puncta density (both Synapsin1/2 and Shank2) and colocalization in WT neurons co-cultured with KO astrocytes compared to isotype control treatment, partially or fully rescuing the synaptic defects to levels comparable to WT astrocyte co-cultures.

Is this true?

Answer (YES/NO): YES